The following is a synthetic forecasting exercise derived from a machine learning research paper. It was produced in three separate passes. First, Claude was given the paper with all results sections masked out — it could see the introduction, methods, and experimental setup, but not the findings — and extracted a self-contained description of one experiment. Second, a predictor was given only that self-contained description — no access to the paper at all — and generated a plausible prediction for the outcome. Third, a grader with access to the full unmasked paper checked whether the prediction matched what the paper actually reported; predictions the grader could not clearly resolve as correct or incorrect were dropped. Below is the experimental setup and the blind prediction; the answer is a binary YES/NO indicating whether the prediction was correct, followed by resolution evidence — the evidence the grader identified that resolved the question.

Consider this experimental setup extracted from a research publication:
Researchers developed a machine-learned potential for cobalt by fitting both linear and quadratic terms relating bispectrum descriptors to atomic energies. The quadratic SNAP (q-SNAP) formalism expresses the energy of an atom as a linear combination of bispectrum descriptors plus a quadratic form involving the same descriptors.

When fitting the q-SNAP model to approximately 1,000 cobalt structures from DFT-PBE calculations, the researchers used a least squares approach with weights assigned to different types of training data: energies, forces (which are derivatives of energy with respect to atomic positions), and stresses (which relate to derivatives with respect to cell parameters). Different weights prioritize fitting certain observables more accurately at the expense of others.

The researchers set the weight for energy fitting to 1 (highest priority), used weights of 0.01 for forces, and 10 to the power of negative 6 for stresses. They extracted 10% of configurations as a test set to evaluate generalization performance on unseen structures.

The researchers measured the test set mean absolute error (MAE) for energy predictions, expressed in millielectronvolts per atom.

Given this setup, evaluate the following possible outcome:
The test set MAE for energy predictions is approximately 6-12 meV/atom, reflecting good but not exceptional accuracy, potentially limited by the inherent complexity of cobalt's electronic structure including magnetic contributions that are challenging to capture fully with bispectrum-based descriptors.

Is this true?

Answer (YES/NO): YES